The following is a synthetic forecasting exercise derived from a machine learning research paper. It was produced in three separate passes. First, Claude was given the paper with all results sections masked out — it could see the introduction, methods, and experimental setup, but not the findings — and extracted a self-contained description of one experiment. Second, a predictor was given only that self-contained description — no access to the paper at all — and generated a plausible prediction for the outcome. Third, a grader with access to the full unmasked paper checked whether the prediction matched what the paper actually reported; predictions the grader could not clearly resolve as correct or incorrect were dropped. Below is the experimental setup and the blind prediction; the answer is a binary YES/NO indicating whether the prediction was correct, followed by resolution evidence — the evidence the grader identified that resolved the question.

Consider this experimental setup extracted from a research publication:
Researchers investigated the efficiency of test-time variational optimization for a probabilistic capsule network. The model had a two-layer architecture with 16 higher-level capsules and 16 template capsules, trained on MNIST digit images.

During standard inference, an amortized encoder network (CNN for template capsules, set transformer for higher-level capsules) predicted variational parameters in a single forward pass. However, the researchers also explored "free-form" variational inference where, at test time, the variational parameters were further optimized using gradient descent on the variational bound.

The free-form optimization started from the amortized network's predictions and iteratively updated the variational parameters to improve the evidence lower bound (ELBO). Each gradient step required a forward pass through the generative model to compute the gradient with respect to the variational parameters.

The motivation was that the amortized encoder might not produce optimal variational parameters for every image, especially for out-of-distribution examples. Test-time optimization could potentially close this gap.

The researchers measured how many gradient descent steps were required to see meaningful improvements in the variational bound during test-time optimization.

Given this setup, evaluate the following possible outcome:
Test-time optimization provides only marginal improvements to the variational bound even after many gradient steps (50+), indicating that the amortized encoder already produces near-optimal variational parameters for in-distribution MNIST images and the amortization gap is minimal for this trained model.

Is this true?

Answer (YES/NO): NO